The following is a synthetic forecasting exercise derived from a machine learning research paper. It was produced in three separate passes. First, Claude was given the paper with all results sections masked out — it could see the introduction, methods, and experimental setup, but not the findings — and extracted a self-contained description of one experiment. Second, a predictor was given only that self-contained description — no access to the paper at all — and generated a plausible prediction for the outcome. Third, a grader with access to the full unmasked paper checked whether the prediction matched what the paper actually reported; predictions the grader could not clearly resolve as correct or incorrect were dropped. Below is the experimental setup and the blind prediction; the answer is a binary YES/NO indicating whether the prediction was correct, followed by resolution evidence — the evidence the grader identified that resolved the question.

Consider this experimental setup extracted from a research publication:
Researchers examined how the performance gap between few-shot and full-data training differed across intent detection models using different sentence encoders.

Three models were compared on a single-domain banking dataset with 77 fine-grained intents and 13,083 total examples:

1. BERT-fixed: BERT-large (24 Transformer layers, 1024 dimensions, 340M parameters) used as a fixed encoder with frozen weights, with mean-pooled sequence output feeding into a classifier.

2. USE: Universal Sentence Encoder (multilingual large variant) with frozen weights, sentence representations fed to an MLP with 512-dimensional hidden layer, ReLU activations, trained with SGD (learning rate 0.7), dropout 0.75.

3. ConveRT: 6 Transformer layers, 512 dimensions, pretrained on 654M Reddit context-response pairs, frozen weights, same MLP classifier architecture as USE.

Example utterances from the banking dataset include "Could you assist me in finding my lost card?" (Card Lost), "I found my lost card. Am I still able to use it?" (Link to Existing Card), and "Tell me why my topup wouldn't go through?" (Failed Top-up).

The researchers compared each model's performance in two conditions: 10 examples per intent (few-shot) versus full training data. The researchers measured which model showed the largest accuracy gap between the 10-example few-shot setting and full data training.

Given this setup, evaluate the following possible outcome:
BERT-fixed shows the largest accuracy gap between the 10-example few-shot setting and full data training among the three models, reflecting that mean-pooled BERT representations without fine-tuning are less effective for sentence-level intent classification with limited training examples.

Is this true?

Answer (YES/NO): YES